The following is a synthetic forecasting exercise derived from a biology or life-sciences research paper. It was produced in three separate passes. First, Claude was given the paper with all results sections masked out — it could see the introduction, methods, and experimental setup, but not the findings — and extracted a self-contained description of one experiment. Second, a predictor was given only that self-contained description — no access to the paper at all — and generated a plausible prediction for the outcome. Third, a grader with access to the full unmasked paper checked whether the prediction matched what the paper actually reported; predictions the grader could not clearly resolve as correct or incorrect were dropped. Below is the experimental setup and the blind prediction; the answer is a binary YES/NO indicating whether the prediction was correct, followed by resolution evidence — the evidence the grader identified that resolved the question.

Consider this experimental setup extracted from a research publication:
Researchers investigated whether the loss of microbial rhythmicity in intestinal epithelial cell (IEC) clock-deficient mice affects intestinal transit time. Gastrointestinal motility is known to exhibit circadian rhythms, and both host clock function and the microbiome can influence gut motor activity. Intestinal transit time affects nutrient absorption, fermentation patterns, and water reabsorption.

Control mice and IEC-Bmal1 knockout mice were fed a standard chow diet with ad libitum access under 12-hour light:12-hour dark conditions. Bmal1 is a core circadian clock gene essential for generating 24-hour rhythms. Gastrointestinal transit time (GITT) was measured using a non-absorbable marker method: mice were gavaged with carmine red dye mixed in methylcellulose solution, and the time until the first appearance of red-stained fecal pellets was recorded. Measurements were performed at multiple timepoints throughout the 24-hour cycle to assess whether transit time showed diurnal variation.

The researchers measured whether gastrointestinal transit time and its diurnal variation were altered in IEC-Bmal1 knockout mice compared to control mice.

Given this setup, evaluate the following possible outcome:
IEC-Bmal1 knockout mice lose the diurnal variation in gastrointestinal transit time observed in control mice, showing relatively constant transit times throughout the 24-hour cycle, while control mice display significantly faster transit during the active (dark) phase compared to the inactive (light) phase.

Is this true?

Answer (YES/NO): NO